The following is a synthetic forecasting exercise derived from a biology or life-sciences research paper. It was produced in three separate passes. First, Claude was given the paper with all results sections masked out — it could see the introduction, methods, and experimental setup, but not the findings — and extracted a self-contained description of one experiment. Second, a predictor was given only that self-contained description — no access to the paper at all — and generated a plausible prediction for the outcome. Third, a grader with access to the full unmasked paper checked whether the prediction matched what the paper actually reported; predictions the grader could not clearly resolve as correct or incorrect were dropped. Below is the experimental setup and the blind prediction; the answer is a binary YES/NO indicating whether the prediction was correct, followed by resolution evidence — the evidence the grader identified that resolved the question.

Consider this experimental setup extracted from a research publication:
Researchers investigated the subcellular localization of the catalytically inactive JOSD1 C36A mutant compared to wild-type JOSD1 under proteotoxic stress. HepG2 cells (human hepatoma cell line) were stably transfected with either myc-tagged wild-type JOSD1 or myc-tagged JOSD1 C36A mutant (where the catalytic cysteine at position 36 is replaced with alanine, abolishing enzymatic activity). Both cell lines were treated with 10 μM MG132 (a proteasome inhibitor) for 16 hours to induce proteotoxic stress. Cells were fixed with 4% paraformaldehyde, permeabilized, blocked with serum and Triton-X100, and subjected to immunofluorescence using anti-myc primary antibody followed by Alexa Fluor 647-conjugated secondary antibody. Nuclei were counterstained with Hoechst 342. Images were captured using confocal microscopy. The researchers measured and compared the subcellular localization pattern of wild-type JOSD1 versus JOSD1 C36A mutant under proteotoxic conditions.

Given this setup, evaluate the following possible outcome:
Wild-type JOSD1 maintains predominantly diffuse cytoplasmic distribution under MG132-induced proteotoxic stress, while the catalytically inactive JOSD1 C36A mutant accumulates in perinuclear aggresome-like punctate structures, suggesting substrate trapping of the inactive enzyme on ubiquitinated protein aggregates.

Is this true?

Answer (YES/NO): NO